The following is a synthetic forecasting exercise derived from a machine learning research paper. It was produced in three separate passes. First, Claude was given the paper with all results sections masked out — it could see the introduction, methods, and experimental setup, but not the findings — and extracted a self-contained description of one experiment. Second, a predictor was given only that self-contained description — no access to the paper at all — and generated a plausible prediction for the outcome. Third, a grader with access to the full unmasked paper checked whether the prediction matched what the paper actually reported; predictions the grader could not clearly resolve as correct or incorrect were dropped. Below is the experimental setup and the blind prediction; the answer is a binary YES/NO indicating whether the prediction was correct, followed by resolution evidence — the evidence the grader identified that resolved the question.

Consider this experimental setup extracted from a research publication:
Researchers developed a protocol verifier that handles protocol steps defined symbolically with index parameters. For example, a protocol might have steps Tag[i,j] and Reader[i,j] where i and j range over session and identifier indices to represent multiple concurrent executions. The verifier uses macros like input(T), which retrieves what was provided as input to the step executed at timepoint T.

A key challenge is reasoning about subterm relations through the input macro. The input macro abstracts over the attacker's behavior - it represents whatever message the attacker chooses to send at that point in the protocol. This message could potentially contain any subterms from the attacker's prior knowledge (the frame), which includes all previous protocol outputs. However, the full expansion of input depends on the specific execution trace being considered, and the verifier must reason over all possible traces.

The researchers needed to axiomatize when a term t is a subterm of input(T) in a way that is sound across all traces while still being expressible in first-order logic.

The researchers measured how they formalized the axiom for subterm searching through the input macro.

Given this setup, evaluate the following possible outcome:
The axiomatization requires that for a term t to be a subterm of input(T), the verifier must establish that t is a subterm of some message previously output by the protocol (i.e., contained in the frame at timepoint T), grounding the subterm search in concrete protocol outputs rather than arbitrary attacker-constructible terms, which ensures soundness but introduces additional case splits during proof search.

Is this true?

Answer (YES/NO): YES